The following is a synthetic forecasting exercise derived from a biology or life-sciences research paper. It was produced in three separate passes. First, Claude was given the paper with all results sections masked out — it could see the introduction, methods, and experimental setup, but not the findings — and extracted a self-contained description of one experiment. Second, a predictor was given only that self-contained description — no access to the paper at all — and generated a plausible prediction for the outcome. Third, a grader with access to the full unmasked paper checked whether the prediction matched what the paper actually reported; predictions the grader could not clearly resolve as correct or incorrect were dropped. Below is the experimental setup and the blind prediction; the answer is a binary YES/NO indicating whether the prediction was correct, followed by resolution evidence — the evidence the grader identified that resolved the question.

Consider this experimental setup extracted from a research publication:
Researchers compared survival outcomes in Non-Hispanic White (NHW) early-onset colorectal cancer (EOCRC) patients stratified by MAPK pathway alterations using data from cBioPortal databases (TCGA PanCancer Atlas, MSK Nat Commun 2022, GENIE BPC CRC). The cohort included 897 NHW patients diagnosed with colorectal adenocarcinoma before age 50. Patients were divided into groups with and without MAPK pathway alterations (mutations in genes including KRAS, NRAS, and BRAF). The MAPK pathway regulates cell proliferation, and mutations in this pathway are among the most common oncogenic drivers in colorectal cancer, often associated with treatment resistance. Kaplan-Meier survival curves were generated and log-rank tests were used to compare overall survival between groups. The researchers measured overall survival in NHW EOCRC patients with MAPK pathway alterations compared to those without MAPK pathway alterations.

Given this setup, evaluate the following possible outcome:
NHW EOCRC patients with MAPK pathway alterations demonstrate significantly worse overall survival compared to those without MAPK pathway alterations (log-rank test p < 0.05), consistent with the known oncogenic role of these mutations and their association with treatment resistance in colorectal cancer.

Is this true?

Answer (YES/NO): NO